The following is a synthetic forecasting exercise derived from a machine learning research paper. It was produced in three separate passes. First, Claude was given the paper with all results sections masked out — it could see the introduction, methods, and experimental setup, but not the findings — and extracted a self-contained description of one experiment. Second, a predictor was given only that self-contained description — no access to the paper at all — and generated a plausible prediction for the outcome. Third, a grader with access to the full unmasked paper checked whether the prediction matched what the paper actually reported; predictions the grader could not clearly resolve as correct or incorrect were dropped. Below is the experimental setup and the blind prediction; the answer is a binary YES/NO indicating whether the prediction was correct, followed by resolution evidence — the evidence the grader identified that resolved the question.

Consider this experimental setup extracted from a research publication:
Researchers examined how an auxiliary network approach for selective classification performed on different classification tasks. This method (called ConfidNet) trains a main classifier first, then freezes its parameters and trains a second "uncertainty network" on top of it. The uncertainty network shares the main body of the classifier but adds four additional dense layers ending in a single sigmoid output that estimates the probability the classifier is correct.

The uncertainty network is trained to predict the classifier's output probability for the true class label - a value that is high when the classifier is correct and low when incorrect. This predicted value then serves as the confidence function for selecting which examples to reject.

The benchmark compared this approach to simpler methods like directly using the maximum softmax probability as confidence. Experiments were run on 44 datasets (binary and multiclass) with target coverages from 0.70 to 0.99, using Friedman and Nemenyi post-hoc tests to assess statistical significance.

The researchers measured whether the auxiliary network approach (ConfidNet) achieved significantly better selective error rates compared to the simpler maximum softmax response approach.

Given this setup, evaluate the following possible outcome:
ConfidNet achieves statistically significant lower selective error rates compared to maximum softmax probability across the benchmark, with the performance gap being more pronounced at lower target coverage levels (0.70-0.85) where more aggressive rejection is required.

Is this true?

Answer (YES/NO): NO